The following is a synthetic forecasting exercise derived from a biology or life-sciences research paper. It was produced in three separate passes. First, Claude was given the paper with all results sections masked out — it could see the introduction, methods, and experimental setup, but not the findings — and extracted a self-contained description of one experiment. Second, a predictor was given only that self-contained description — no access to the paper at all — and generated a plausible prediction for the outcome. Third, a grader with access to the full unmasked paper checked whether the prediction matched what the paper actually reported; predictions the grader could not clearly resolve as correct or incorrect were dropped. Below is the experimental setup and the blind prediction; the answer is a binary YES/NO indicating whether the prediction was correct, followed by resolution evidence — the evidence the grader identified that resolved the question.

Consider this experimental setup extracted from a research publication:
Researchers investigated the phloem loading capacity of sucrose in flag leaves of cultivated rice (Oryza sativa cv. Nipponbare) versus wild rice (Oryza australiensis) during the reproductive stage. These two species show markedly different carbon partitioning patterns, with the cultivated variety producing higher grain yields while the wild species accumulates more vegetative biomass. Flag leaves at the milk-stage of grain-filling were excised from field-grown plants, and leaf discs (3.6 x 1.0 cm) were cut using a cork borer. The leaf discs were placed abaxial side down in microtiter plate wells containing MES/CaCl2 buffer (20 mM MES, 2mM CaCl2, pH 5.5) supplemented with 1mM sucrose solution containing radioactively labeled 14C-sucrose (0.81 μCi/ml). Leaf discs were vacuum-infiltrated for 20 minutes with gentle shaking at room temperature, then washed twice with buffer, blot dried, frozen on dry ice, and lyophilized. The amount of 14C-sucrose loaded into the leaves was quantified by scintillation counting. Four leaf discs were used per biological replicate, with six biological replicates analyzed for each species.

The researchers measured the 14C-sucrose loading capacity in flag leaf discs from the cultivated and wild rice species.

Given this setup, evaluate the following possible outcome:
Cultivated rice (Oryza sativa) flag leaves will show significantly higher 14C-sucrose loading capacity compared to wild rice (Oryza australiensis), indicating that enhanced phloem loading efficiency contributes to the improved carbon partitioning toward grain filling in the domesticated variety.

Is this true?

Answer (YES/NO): NO